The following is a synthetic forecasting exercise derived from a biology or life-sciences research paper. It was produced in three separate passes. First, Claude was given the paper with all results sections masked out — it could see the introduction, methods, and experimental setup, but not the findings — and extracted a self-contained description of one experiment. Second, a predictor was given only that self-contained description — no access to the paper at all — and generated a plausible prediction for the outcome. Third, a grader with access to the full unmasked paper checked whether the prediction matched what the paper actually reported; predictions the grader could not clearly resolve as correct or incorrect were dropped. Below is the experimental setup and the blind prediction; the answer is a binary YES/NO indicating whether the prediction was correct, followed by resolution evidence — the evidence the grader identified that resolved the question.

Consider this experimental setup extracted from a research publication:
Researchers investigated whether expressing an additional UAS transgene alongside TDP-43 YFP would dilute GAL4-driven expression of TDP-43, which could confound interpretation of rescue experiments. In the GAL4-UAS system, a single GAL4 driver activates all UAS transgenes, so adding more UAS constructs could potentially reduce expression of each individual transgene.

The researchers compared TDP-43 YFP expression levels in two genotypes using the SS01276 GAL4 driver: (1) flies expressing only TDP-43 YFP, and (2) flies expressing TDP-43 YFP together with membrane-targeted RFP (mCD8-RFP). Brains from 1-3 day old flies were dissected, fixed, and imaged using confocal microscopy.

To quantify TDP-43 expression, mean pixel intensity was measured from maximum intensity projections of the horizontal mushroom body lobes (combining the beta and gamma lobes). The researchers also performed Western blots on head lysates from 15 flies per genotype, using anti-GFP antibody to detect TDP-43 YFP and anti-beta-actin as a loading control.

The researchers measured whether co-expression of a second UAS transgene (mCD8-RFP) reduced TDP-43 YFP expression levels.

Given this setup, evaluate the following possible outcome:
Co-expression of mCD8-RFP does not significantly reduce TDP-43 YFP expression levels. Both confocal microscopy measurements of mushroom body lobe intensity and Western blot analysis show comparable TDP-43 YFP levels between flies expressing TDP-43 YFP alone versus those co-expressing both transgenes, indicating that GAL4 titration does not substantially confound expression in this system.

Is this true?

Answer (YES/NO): YES